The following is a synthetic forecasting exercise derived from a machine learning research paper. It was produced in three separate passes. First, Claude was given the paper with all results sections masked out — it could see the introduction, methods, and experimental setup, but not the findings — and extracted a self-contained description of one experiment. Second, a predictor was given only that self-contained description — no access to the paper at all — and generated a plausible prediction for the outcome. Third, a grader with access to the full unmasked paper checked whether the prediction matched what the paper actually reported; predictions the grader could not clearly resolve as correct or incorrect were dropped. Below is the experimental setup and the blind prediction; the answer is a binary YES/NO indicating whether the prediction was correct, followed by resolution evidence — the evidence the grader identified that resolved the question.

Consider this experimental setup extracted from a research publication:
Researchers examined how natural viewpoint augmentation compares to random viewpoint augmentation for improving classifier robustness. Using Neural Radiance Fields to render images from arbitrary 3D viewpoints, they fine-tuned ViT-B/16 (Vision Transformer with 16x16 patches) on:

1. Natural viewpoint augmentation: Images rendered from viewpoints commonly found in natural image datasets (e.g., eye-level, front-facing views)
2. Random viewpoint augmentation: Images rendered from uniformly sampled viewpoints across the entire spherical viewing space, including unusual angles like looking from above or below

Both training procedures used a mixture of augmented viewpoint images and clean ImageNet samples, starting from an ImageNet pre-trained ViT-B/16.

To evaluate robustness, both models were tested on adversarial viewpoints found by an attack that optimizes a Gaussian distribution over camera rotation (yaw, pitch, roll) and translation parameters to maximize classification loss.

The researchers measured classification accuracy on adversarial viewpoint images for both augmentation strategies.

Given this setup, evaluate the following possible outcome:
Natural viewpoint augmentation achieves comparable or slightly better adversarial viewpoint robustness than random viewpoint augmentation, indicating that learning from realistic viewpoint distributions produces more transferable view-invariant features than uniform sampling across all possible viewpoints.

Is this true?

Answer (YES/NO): NO